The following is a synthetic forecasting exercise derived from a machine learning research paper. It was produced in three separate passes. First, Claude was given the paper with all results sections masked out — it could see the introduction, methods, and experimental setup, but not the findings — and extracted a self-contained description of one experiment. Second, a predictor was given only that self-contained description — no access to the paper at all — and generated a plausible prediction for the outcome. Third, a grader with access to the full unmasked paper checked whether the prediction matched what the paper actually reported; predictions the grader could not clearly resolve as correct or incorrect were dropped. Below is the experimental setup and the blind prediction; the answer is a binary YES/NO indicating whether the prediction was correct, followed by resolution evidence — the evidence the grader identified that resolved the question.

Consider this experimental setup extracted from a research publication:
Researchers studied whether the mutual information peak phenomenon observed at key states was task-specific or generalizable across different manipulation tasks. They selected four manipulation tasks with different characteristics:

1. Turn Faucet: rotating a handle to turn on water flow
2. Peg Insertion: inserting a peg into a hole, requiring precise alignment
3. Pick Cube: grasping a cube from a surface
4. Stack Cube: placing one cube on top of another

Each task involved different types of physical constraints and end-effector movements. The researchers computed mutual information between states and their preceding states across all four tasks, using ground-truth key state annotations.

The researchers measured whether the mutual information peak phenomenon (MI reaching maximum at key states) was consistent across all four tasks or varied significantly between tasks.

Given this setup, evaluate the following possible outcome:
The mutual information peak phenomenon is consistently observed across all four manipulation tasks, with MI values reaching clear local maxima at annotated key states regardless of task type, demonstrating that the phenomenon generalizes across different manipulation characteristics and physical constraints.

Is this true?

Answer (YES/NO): YES